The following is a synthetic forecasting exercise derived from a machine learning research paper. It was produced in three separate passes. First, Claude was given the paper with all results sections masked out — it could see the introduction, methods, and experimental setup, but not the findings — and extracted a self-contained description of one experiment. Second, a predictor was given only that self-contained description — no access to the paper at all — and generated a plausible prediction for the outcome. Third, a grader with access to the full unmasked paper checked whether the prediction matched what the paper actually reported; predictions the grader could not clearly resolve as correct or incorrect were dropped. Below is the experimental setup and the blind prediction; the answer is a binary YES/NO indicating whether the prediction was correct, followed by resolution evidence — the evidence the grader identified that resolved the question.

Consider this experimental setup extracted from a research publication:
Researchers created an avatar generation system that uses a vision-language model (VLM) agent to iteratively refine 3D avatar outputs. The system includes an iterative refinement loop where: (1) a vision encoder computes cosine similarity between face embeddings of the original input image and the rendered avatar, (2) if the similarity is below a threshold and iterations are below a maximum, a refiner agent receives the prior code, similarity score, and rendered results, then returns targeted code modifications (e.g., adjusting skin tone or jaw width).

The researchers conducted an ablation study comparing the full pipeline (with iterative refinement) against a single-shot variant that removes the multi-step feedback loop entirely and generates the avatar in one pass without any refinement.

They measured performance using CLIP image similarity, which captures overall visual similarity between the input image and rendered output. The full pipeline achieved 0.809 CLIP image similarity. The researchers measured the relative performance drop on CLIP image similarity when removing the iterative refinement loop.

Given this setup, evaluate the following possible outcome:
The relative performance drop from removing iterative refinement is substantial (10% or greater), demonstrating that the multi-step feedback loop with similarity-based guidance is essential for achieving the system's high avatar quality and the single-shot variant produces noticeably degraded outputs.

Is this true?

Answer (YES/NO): NO